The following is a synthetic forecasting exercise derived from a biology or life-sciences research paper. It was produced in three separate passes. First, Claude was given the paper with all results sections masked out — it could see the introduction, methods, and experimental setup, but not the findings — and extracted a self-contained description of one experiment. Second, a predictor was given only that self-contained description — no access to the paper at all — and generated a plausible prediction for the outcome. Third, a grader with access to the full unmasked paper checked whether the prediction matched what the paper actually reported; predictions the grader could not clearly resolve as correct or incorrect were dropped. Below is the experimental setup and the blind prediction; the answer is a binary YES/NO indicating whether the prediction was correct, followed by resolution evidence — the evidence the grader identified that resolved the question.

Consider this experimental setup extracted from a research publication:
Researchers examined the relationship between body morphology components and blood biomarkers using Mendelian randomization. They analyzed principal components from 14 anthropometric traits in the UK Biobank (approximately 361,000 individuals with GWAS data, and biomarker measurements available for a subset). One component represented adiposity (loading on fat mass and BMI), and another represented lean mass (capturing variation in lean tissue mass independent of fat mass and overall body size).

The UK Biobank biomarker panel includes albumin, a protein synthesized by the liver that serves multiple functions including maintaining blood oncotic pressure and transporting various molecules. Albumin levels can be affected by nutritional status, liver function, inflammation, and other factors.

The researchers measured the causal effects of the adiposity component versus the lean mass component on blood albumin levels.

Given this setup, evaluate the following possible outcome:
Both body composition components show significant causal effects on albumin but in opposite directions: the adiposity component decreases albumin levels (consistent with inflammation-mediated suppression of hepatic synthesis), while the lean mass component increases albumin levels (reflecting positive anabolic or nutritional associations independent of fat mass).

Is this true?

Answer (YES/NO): NO